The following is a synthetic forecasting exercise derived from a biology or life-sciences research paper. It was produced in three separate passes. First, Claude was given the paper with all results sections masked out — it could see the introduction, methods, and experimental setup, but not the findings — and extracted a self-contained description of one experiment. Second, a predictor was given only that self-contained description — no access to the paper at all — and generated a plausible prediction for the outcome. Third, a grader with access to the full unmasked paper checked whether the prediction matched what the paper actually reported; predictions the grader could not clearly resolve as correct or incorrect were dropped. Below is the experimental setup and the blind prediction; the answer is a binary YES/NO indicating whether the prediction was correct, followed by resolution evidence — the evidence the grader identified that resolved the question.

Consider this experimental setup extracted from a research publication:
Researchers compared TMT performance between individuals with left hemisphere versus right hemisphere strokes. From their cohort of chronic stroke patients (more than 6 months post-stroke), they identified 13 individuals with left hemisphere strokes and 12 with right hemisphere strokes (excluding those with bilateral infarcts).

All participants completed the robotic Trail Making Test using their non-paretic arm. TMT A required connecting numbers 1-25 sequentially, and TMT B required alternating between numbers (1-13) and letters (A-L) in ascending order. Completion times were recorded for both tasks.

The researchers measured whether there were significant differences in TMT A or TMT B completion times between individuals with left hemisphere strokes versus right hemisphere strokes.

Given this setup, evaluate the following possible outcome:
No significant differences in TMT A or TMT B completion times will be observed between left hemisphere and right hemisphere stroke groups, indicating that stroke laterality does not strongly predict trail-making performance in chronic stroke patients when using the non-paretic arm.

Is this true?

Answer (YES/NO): YES